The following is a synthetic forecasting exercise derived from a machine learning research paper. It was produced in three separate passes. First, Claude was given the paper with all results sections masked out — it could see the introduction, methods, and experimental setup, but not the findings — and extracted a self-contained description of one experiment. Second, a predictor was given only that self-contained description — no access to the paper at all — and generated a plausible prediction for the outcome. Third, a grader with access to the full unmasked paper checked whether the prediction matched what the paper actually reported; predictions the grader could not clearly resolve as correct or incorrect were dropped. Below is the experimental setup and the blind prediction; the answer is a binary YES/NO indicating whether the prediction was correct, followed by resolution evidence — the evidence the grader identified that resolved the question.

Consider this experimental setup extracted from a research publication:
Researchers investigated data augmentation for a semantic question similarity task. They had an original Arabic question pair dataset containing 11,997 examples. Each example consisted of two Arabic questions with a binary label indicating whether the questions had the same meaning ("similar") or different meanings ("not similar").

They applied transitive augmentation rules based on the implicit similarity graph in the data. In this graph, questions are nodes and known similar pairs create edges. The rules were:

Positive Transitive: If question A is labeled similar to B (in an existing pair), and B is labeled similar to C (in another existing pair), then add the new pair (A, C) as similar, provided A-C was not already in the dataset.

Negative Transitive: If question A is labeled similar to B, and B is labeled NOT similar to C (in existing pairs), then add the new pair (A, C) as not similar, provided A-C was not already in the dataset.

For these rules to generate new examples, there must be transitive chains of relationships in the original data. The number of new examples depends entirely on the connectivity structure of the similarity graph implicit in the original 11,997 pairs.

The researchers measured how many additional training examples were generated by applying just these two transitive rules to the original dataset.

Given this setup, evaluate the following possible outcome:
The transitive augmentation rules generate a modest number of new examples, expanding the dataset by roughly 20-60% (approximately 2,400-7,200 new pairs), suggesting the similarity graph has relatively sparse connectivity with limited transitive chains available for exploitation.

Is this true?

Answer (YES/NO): YES